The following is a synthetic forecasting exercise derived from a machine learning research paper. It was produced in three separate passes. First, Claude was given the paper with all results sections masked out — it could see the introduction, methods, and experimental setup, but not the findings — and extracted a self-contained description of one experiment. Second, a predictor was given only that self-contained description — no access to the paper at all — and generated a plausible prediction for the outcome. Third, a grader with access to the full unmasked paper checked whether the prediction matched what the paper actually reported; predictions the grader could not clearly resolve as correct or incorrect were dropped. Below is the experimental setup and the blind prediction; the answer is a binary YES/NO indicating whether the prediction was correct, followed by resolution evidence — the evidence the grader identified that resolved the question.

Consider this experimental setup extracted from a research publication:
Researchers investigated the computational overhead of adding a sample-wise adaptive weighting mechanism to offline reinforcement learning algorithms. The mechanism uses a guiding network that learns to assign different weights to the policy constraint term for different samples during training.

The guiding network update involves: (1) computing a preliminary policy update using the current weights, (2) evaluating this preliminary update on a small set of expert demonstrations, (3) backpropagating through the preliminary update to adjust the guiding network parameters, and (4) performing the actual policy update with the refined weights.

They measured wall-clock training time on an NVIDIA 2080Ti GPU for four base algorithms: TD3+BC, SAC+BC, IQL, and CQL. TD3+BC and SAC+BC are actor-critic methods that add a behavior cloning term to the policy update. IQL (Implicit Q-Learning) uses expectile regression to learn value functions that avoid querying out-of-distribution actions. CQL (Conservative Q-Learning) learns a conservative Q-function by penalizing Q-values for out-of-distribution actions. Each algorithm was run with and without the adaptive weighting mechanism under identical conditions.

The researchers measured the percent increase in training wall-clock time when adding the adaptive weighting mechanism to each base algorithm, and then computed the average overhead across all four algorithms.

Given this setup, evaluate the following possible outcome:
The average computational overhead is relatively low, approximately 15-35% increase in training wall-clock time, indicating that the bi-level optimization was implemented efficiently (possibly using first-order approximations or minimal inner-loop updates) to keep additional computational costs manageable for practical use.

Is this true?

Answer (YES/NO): NO